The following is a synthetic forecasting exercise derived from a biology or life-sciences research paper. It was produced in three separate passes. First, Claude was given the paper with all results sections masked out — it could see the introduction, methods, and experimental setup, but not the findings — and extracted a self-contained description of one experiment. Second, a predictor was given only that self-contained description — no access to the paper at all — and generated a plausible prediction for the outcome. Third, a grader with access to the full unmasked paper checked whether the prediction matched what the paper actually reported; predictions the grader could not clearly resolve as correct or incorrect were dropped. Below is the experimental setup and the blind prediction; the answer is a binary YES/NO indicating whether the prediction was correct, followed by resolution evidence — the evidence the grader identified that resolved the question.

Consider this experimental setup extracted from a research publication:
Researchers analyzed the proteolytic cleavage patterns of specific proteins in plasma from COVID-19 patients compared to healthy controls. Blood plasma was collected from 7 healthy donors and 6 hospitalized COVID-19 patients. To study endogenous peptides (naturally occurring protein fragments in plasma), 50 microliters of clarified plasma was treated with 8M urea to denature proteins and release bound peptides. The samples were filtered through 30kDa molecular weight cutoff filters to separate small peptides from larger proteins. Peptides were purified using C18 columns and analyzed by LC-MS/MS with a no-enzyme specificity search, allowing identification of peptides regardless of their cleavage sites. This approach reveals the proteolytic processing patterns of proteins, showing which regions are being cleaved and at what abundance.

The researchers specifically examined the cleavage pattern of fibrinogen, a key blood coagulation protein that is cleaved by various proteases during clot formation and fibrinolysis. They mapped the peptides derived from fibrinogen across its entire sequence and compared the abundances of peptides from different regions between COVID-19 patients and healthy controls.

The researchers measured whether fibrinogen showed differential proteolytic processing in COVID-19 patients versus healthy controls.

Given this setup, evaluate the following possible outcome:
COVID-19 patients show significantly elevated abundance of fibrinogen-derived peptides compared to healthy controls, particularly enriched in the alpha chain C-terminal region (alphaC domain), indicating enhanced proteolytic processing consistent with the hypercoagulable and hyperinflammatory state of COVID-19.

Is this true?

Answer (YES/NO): NO